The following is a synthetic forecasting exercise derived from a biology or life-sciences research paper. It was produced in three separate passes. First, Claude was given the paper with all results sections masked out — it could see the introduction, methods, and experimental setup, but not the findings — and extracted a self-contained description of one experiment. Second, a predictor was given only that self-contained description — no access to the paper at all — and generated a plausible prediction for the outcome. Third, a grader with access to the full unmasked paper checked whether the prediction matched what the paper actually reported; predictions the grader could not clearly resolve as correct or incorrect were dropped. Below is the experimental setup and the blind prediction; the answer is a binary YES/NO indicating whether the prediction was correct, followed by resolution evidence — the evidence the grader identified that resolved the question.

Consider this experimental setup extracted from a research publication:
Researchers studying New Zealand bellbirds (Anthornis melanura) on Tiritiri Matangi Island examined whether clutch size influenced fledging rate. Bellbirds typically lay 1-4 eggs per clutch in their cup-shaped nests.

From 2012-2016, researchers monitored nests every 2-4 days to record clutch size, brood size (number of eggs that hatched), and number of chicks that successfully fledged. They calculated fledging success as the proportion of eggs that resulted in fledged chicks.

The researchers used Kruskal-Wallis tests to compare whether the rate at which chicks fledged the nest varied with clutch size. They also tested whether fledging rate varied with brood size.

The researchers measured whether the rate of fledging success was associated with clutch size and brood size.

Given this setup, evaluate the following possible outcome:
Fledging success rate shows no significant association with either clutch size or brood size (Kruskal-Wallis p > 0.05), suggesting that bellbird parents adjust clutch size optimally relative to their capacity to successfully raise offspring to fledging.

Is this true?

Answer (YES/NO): NO